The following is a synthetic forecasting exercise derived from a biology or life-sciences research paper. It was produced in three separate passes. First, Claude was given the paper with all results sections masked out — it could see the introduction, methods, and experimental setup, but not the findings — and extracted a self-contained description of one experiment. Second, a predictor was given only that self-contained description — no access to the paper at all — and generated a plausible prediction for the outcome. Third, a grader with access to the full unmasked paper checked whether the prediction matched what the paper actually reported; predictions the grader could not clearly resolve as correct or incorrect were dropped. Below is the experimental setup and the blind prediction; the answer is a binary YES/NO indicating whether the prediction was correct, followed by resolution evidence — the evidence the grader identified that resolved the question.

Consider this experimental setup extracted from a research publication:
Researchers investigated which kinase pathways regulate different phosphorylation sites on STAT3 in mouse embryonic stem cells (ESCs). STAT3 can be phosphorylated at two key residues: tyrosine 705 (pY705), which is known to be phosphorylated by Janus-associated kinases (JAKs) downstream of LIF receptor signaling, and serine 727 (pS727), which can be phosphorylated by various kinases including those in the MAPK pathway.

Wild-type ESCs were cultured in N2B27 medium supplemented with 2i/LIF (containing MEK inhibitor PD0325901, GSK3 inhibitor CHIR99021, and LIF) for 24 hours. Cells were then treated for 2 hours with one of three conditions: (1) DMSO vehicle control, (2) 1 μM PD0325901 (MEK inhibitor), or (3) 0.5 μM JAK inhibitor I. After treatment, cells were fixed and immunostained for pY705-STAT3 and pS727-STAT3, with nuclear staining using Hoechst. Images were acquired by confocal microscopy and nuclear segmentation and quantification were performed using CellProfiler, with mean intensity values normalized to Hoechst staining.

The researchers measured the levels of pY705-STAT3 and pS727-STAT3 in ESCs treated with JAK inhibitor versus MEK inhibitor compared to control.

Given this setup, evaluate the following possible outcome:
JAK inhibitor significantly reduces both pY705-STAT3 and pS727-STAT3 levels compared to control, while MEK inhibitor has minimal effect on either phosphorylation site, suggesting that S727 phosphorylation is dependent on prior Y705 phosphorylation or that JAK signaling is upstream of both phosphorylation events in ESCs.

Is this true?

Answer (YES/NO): NO